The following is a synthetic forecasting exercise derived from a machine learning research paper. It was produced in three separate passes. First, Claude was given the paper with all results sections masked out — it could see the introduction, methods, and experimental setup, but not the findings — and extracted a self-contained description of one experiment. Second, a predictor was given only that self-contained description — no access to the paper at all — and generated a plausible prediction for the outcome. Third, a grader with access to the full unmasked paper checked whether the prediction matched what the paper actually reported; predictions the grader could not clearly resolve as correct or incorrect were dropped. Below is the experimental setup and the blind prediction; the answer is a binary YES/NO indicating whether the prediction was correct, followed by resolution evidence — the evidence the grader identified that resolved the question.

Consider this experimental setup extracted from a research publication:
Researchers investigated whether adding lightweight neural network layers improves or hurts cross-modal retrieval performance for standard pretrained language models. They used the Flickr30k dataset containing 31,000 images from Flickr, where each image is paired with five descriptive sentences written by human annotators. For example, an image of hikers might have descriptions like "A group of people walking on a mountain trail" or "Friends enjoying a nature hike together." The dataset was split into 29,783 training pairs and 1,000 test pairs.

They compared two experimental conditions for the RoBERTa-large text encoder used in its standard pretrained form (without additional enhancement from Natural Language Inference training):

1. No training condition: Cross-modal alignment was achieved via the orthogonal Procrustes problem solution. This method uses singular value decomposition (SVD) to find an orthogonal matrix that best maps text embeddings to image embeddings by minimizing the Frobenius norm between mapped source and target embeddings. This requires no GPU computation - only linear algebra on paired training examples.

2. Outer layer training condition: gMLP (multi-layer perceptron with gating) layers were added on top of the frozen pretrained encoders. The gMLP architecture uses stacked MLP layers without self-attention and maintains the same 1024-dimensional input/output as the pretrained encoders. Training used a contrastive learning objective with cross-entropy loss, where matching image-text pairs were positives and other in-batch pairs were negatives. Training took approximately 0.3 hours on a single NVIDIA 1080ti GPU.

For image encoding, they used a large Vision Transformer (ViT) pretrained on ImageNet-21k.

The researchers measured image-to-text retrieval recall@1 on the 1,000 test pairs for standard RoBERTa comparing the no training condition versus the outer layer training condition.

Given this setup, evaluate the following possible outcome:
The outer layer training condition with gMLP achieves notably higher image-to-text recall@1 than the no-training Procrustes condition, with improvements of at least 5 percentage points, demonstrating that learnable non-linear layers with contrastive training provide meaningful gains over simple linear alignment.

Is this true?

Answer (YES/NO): NO